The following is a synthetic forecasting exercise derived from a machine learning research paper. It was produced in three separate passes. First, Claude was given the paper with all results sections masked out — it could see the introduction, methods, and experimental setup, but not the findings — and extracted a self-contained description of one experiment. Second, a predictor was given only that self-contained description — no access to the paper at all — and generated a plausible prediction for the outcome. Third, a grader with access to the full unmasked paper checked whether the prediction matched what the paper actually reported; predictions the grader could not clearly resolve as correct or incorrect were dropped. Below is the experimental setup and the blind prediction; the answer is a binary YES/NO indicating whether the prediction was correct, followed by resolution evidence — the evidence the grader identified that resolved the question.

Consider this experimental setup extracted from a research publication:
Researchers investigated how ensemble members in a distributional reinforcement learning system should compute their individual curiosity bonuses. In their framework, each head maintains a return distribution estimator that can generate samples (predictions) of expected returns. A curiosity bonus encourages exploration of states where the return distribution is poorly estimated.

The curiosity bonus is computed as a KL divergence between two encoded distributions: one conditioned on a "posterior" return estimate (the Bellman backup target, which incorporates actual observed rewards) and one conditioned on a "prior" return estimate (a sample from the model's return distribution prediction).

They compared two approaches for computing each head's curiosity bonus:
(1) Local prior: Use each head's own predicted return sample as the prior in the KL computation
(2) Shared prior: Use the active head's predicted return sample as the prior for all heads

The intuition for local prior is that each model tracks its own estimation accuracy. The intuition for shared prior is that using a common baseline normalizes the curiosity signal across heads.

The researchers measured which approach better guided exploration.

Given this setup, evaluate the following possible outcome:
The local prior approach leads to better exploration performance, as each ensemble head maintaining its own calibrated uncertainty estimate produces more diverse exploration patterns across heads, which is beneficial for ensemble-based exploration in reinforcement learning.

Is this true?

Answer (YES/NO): NO